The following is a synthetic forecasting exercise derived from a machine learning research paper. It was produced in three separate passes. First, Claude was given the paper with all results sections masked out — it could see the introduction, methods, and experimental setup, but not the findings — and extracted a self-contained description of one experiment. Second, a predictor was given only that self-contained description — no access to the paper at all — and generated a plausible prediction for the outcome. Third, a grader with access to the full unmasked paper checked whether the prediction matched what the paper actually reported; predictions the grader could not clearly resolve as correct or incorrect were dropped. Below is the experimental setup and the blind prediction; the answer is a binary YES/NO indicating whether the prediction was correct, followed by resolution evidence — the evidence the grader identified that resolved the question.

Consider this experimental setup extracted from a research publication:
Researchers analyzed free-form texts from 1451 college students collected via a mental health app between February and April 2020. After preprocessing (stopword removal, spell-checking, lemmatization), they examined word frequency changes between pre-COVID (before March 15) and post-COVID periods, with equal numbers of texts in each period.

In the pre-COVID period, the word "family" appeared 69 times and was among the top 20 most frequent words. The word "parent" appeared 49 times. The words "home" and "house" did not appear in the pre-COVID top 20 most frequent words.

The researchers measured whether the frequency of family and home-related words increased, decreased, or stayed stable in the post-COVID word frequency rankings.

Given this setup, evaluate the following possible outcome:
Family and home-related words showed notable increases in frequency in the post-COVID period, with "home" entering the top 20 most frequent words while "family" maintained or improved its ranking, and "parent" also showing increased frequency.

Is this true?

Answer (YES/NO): YES